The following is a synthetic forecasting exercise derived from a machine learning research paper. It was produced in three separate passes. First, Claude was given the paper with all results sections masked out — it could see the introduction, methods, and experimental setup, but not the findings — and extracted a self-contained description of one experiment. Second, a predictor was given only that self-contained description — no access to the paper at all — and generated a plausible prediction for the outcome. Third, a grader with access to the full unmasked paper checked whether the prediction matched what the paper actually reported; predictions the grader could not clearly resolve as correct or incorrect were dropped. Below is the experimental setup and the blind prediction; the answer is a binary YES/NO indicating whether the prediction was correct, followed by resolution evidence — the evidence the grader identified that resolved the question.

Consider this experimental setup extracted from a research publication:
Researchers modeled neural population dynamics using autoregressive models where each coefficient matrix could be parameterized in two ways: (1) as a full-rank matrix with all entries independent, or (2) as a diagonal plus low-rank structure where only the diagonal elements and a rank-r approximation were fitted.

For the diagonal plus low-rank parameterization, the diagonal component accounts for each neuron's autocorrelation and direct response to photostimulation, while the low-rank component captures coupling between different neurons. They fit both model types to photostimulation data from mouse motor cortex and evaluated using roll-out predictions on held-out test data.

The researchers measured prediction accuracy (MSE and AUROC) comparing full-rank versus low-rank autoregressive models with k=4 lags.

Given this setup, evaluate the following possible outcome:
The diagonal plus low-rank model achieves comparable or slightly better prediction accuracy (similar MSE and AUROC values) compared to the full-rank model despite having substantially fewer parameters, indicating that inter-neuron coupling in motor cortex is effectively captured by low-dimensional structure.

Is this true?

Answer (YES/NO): YES